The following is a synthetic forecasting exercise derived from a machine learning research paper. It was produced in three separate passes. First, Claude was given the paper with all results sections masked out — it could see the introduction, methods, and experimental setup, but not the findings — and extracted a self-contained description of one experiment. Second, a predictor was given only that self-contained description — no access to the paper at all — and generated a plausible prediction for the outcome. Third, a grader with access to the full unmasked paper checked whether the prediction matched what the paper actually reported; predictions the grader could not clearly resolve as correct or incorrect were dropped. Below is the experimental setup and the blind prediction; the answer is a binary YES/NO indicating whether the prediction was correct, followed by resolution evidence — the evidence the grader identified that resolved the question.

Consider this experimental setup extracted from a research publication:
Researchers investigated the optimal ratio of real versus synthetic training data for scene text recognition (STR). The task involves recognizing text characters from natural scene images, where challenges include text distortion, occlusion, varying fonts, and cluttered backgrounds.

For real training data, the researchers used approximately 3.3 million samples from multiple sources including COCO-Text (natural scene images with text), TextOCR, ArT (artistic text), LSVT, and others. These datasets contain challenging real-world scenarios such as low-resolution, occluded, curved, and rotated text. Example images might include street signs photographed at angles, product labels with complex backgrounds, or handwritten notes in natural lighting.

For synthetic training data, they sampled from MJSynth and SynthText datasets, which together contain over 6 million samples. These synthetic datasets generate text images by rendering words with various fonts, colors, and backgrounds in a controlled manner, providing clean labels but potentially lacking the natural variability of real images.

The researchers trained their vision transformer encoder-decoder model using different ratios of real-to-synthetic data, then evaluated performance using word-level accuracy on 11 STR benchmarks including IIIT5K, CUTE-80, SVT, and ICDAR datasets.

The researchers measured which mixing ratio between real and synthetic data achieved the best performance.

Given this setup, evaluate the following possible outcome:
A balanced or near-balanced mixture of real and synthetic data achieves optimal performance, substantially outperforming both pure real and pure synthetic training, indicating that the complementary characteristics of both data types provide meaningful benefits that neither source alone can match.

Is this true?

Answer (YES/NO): NO